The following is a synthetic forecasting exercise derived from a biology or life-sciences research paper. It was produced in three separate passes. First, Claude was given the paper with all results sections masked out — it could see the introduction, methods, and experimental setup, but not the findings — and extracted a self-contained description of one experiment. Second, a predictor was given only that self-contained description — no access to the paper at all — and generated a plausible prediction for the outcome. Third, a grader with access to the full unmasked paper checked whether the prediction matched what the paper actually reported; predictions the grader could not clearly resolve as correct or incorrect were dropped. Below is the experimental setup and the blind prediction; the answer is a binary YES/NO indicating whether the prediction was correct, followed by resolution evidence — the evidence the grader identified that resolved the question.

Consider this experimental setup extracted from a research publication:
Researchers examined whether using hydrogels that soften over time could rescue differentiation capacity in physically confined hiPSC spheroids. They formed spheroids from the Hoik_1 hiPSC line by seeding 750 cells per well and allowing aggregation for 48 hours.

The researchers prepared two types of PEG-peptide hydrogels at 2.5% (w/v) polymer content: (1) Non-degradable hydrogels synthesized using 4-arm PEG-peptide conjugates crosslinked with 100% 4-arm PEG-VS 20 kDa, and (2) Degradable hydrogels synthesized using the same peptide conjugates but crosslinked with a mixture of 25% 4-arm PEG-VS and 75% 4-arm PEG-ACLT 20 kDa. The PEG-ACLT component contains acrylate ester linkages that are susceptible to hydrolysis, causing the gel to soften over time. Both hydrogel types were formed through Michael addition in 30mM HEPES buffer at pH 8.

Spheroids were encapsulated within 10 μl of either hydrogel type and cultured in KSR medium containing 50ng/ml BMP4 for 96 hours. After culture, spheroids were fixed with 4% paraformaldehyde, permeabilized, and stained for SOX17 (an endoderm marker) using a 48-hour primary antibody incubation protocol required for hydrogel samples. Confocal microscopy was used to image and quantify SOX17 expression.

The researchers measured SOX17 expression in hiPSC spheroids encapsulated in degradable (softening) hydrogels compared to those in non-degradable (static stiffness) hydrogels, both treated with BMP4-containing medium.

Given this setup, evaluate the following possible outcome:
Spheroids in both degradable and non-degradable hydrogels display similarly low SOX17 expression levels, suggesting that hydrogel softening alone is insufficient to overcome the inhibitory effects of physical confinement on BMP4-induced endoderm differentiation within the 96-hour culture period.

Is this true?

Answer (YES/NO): NO